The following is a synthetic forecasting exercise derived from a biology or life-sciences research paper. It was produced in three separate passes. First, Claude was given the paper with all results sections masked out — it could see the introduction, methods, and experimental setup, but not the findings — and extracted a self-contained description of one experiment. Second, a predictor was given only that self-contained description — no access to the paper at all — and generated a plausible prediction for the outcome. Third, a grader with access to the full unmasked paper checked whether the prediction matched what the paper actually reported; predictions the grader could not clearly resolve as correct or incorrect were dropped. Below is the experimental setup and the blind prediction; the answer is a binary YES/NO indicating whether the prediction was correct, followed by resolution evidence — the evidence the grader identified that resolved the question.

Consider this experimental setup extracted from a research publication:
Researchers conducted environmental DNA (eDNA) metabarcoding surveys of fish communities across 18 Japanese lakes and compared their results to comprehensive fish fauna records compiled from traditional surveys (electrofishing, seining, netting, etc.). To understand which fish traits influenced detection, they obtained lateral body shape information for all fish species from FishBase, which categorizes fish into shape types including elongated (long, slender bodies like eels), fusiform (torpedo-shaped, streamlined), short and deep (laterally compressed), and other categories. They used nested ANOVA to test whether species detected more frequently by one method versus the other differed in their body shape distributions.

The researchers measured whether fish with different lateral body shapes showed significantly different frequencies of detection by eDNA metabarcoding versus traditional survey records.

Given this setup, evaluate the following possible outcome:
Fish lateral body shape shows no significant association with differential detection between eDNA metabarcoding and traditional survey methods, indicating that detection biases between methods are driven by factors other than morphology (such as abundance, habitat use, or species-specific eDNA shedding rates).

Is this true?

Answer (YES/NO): NO